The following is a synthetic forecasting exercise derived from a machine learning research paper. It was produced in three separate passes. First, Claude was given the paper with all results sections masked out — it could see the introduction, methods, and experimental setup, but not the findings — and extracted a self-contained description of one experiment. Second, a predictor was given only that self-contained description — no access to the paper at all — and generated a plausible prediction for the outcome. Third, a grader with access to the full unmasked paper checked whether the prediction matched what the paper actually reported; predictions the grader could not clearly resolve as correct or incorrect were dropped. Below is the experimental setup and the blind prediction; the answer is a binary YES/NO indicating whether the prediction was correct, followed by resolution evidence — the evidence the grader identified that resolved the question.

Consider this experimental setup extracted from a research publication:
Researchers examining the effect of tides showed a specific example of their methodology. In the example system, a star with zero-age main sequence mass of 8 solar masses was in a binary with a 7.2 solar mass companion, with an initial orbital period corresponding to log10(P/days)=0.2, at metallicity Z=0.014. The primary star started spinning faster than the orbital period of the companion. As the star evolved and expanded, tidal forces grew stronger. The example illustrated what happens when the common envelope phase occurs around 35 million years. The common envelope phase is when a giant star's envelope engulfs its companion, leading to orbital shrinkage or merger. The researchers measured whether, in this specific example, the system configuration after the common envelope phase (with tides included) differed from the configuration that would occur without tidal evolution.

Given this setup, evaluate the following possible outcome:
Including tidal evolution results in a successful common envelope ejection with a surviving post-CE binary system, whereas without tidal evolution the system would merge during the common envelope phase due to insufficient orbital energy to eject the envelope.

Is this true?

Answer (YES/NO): NO